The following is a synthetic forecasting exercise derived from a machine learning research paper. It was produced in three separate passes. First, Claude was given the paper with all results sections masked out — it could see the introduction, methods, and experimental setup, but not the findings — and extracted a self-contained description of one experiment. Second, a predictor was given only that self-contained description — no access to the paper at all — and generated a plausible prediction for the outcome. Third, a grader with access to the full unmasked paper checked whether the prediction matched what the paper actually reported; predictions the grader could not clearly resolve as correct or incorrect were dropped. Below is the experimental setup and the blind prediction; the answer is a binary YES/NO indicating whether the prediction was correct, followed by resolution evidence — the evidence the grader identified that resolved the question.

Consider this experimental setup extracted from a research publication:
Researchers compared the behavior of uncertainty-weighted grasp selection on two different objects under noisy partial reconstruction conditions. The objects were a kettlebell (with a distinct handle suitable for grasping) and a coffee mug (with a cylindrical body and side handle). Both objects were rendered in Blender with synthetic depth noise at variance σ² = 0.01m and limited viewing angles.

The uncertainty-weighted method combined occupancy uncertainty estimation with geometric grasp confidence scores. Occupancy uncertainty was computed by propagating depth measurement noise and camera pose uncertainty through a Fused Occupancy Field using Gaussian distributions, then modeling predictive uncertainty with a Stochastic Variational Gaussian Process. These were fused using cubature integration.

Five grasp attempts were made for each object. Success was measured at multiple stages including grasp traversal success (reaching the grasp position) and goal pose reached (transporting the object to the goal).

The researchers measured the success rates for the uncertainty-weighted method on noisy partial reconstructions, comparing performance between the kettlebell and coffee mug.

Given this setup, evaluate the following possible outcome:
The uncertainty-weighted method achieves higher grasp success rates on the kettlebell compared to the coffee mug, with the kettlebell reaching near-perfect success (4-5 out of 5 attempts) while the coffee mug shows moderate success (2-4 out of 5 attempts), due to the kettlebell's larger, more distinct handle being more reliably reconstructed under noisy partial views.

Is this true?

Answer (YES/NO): NO